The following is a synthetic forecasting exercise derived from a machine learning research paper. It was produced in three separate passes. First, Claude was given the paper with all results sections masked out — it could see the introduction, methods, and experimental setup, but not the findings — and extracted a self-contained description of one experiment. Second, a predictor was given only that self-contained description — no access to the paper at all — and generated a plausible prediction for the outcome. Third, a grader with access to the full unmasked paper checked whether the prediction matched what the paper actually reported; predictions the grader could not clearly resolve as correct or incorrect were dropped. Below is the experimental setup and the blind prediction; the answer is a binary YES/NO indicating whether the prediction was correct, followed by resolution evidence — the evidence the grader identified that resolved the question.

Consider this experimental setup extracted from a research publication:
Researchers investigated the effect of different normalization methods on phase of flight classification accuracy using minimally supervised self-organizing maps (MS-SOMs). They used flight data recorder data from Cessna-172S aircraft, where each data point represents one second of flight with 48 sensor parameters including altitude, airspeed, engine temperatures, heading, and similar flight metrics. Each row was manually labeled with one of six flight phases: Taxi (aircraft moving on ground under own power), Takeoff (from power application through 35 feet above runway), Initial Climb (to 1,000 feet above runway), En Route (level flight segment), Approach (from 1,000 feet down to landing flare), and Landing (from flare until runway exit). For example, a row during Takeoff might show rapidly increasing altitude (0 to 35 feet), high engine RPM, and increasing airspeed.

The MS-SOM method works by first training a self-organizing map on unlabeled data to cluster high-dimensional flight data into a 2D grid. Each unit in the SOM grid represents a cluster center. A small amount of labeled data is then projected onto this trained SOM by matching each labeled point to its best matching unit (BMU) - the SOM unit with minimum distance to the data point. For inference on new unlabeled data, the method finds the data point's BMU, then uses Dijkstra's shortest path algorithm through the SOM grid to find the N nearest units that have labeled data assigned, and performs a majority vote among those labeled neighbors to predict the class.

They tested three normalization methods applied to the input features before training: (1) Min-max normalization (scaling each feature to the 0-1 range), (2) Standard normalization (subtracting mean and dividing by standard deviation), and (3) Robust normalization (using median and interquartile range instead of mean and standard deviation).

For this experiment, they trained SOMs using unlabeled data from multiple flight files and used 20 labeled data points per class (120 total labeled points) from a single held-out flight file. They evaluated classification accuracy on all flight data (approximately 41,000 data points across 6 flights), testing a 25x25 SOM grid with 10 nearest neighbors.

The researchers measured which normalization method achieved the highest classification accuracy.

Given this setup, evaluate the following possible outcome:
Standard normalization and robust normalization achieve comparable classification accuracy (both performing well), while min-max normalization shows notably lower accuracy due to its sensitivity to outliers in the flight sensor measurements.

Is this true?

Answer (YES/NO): NO